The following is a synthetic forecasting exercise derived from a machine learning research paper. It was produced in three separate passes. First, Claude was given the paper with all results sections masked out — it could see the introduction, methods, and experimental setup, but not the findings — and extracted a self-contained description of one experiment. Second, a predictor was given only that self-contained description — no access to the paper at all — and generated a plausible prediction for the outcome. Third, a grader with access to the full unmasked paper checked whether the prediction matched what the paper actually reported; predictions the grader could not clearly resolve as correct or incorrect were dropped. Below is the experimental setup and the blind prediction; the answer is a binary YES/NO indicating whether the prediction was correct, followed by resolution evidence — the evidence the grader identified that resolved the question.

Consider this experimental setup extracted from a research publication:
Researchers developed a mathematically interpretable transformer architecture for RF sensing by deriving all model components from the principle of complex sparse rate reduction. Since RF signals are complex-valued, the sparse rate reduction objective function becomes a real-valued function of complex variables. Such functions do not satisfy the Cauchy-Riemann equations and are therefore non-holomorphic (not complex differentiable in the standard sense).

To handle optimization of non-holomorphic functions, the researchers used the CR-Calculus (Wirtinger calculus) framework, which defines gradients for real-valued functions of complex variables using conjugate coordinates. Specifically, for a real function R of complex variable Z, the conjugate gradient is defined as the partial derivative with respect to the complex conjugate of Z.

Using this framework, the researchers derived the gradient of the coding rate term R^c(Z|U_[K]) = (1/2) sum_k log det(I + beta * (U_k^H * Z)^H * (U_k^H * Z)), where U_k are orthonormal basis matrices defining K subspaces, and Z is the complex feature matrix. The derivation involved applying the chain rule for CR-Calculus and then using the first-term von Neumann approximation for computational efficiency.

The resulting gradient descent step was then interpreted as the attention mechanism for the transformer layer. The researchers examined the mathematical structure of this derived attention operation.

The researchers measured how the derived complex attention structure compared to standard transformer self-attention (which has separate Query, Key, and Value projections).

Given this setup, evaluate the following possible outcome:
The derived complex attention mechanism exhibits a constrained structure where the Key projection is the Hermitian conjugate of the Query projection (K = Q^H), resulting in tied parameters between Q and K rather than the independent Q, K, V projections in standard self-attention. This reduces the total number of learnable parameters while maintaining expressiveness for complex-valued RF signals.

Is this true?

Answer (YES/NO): YES